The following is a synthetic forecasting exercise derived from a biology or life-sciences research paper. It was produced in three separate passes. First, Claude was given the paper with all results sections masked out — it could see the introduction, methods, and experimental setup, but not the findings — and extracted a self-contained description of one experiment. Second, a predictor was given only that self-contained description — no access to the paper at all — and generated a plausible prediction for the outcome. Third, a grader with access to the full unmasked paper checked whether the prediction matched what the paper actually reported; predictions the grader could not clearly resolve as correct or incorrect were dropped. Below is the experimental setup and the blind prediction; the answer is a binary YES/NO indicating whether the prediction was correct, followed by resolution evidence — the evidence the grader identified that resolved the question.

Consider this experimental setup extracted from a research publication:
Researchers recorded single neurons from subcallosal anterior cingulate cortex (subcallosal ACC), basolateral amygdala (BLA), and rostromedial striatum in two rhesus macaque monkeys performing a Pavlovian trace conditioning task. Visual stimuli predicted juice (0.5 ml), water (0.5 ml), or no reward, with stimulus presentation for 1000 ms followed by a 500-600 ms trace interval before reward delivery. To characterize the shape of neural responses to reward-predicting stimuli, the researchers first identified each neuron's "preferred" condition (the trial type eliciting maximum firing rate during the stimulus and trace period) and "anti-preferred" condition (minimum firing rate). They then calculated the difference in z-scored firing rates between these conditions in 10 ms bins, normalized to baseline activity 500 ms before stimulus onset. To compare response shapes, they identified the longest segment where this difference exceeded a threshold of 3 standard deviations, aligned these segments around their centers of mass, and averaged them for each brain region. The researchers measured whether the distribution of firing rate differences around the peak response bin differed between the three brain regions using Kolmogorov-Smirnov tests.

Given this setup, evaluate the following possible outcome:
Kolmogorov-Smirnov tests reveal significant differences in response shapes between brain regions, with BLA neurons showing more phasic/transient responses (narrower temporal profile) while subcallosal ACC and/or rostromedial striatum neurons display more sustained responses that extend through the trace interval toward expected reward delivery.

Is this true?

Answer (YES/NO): NO